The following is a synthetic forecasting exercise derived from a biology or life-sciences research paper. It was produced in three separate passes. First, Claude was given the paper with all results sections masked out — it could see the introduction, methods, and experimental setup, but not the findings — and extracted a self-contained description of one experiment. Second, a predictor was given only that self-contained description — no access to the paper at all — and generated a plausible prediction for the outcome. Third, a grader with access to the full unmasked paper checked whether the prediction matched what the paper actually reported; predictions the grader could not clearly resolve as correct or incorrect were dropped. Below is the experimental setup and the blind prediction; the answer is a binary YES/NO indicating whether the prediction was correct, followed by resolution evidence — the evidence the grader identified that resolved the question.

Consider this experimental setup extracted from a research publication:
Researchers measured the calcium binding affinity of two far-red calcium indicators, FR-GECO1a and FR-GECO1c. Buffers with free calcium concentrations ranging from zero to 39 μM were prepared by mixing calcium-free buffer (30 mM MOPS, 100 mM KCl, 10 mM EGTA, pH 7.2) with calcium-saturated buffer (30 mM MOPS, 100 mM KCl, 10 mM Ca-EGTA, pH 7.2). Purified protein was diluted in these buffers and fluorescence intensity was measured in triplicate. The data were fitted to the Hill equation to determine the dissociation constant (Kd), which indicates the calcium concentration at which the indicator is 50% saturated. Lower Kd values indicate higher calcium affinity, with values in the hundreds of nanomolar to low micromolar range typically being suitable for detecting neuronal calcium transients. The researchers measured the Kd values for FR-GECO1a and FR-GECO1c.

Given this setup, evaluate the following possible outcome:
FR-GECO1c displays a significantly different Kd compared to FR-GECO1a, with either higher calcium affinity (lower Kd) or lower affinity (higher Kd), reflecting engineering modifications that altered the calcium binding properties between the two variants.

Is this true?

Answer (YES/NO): YES